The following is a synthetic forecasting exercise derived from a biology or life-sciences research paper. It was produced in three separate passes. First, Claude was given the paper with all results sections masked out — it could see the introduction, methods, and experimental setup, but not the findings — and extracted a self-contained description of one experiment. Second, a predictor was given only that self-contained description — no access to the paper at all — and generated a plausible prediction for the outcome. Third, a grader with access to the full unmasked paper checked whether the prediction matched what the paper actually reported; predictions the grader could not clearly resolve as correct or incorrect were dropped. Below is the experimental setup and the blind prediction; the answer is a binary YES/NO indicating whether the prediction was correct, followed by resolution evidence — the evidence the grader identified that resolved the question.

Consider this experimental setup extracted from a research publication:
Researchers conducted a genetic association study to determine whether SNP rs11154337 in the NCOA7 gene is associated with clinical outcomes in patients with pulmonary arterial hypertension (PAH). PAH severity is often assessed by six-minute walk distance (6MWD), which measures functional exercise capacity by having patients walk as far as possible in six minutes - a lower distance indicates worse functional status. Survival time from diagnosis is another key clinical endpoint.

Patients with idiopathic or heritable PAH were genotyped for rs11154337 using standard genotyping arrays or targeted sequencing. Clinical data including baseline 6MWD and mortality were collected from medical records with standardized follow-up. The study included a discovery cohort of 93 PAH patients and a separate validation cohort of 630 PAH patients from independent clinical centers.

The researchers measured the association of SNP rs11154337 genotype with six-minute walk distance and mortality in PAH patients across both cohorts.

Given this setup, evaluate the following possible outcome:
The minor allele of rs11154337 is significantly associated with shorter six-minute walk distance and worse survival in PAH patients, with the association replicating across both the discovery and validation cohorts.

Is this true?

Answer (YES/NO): NO